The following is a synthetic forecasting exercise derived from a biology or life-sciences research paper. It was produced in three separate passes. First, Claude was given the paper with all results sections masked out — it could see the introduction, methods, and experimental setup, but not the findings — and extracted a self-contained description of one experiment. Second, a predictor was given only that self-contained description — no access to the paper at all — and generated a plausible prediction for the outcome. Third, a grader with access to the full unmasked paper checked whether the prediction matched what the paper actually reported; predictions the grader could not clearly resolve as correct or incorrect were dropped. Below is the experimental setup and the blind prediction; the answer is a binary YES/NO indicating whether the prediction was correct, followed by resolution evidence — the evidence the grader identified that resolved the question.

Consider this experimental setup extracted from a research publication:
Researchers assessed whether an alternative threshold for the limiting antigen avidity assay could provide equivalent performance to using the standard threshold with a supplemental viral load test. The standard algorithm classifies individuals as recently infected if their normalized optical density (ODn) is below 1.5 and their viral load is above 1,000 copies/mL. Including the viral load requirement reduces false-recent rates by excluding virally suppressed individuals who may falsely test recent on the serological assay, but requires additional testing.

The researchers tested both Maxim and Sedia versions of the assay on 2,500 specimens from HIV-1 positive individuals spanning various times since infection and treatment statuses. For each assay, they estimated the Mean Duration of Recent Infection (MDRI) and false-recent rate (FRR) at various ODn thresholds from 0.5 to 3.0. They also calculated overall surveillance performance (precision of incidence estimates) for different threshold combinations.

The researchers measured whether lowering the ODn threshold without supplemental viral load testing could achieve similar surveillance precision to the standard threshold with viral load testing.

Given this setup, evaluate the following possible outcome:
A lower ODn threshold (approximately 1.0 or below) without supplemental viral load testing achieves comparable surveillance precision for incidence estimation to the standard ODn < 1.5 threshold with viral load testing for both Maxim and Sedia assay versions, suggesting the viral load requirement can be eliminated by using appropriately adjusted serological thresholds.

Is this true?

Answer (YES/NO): NO